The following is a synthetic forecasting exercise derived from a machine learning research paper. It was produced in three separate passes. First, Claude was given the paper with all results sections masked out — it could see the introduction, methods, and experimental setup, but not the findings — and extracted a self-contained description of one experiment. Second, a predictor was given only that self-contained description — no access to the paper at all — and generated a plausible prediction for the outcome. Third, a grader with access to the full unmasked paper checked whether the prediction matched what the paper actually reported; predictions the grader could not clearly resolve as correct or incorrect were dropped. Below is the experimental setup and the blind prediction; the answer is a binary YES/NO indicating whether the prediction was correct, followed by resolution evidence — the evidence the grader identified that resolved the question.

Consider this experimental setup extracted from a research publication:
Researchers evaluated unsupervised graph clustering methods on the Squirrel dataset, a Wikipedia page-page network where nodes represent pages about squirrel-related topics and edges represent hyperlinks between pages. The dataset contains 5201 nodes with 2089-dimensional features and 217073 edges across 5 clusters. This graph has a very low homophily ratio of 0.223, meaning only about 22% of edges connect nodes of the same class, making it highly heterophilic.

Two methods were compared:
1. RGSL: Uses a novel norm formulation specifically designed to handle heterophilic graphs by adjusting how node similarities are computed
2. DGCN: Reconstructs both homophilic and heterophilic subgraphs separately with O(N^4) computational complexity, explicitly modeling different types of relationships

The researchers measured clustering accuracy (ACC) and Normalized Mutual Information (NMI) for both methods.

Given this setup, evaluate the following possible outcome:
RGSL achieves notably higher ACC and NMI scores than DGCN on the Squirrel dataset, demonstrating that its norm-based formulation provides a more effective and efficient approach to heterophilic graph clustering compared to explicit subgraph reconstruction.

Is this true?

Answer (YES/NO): NO